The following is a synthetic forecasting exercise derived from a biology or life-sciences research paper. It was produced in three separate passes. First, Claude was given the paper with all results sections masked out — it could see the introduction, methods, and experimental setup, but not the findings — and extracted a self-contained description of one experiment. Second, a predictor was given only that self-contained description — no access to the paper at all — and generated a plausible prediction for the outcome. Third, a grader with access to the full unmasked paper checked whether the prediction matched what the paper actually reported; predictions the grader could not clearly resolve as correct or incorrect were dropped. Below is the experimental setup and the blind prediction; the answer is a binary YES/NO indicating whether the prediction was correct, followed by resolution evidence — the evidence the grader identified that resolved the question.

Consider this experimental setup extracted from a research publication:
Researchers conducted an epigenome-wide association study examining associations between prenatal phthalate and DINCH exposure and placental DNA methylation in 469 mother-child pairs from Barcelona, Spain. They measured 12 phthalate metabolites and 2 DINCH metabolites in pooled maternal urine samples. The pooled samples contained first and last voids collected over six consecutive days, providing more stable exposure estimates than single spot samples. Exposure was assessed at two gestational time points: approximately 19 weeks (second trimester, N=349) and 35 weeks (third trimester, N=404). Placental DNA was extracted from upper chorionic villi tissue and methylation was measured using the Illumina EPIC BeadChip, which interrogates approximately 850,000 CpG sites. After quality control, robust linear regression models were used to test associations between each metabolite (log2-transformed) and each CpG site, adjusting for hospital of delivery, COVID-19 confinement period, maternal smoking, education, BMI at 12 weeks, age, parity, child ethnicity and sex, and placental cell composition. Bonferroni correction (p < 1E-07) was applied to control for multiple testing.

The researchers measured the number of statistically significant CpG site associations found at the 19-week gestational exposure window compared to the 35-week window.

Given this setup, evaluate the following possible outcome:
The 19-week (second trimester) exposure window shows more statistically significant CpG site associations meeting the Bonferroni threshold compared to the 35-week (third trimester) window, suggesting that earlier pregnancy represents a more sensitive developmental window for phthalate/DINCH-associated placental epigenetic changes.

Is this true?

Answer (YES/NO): YES